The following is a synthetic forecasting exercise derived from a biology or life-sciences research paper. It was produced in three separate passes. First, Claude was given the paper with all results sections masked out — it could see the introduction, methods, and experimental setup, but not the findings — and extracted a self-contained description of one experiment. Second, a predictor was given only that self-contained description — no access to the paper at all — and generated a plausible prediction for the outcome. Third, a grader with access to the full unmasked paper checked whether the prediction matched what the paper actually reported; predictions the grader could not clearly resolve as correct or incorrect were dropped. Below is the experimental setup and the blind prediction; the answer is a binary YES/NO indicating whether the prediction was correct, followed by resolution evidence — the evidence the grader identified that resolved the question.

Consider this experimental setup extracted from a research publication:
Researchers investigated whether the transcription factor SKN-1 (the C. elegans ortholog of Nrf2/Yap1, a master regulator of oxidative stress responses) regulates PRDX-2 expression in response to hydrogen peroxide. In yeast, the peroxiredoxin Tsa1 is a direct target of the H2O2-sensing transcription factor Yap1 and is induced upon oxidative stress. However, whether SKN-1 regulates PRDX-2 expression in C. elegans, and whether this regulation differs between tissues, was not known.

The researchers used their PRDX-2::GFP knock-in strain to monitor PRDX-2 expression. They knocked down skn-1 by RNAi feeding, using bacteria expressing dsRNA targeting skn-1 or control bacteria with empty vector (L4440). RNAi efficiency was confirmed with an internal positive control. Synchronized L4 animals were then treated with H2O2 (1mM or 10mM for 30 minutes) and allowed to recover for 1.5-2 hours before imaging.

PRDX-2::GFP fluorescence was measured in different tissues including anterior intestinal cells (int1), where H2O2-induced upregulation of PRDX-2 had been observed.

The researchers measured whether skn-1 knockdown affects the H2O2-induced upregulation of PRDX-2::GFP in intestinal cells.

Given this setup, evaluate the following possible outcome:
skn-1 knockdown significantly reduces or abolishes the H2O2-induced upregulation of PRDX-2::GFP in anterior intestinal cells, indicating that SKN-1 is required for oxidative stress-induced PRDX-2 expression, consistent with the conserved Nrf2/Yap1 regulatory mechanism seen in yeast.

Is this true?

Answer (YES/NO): YES